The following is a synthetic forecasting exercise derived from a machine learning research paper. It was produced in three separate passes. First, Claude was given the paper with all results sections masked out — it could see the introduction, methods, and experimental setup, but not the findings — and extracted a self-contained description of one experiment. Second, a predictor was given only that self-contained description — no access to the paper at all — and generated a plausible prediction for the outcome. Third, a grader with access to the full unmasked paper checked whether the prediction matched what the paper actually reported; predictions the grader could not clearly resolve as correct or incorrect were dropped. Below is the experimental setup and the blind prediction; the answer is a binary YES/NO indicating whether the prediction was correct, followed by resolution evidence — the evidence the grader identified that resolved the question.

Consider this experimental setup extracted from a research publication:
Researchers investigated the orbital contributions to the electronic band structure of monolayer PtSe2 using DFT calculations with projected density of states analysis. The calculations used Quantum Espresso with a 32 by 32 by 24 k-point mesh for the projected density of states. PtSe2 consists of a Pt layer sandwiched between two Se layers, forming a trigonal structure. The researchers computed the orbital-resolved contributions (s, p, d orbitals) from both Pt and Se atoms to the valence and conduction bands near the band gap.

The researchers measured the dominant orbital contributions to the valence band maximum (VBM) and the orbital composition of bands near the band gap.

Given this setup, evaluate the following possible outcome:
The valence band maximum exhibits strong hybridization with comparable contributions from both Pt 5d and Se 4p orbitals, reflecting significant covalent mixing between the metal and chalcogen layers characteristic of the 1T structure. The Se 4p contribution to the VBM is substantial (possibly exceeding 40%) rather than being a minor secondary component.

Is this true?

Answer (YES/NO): NO